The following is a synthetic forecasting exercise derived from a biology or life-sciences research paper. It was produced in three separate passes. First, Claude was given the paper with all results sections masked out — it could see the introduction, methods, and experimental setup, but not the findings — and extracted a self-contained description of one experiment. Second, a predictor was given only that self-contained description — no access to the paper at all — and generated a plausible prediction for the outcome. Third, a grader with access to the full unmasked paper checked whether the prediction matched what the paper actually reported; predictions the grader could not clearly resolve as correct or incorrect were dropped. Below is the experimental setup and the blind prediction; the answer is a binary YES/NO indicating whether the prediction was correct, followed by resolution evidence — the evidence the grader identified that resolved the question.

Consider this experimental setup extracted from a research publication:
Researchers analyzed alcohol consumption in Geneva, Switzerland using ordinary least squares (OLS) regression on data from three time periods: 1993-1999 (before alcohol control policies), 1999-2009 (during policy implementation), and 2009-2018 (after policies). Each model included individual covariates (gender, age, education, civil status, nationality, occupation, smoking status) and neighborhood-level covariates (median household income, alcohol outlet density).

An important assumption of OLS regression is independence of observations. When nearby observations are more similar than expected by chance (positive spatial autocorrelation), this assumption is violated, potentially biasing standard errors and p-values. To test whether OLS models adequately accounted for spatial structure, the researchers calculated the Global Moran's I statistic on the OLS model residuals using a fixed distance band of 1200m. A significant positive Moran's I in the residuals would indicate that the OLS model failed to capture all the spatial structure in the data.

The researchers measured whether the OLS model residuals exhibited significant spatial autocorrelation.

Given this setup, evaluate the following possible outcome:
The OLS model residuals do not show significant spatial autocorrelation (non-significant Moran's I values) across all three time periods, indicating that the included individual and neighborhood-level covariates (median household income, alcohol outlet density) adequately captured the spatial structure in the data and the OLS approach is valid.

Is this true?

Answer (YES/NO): NO